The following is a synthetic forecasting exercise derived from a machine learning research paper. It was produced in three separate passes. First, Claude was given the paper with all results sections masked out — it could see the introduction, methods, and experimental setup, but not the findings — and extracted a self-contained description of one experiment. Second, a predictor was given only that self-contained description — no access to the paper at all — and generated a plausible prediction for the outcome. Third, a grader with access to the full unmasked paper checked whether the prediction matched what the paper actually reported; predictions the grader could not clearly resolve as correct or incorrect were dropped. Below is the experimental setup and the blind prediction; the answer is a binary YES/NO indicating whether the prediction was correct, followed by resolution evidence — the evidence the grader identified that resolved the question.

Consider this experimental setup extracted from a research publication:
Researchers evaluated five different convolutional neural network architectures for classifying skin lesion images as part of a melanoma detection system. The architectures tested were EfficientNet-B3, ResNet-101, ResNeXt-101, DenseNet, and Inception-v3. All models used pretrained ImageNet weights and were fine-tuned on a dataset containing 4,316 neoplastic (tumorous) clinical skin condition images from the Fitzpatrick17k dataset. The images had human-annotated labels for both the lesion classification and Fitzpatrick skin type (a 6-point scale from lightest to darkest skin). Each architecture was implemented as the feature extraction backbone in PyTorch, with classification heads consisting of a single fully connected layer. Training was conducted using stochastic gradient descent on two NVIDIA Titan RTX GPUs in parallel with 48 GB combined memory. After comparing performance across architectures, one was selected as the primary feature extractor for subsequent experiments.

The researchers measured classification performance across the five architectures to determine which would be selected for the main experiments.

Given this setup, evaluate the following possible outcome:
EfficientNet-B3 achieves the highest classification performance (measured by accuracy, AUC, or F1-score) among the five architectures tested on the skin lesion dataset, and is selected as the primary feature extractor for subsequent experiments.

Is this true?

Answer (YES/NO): NO